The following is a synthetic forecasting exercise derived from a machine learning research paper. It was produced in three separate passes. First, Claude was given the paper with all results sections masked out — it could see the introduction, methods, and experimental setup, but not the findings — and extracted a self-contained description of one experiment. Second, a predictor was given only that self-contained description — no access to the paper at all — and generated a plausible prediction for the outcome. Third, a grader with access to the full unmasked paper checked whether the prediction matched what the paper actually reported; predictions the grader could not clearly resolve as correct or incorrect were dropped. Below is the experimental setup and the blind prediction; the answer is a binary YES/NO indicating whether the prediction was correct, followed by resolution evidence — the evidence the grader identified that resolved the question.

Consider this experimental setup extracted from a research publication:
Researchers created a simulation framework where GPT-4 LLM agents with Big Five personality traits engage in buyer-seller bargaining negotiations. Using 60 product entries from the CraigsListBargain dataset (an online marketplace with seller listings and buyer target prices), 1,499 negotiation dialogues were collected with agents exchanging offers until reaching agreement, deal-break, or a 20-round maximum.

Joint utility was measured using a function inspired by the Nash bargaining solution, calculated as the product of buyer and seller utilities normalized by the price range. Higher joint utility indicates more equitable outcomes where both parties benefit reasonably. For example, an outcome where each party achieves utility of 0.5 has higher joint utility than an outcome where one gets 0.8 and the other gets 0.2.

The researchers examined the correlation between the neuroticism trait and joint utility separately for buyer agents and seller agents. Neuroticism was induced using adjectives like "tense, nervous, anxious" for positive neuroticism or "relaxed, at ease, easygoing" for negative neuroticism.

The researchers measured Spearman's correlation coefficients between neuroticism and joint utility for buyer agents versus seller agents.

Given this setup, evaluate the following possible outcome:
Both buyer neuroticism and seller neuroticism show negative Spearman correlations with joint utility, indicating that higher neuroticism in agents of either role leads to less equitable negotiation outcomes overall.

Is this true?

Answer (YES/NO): NO